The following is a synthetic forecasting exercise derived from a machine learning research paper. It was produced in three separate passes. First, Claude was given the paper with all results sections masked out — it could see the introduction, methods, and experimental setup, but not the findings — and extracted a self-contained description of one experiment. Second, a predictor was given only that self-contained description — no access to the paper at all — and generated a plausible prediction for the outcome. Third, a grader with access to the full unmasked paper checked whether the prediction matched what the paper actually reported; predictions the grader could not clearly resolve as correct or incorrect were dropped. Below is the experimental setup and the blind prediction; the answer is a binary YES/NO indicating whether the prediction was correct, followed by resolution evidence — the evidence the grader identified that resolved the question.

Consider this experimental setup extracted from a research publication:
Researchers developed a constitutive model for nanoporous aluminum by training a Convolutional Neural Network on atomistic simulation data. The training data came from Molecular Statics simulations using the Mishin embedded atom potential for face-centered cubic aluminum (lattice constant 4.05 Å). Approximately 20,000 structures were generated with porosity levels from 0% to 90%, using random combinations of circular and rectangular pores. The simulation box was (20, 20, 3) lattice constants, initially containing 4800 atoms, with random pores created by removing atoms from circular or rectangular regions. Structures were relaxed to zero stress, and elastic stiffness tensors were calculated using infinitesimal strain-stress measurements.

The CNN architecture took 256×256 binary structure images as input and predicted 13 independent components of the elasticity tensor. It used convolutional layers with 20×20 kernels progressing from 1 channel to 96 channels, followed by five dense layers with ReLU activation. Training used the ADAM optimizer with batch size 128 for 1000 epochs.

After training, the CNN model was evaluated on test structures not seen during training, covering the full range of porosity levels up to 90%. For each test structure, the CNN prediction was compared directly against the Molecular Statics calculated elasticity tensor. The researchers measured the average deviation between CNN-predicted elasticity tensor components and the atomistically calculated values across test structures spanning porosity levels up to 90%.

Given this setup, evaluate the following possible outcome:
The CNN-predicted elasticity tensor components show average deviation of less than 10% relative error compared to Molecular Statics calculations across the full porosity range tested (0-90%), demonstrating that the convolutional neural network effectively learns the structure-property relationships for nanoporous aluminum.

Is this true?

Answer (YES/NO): YES